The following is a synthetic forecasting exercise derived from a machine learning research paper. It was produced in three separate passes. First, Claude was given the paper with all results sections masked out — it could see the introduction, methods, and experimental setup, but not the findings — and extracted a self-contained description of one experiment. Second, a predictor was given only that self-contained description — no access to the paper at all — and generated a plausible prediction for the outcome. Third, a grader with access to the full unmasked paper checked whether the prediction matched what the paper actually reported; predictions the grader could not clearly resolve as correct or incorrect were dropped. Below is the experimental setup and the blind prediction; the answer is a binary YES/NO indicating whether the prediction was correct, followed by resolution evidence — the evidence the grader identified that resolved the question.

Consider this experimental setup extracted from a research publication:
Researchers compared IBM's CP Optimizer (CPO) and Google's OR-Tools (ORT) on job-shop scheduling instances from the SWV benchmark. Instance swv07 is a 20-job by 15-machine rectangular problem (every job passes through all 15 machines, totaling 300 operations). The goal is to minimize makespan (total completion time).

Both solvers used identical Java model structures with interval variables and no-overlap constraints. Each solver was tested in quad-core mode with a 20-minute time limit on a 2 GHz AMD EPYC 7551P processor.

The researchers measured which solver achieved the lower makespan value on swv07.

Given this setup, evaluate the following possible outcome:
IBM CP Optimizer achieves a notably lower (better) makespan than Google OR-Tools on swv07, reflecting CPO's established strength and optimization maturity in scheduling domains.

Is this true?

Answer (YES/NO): NO